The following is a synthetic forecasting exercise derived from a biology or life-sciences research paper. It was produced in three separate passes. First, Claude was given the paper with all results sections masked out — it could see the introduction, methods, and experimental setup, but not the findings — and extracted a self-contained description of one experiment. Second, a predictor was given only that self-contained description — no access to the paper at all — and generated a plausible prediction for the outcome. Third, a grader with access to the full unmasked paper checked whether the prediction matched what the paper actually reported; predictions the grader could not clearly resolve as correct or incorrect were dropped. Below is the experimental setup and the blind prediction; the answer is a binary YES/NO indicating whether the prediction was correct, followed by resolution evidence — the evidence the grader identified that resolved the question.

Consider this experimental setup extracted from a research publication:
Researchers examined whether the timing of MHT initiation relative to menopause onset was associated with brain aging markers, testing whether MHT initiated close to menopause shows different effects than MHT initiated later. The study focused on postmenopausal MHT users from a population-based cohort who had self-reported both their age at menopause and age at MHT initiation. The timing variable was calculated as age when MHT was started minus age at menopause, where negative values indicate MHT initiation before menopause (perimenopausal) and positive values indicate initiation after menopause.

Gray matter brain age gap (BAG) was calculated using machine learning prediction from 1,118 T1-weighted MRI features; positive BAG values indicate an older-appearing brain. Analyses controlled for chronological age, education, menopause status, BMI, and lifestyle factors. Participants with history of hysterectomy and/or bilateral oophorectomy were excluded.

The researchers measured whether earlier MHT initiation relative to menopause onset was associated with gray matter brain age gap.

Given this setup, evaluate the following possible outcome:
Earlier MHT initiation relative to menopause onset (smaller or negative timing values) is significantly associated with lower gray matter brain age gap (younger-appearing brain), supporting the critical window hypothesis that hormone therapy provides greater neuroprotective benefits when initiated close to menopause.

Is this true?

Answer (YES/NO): NO